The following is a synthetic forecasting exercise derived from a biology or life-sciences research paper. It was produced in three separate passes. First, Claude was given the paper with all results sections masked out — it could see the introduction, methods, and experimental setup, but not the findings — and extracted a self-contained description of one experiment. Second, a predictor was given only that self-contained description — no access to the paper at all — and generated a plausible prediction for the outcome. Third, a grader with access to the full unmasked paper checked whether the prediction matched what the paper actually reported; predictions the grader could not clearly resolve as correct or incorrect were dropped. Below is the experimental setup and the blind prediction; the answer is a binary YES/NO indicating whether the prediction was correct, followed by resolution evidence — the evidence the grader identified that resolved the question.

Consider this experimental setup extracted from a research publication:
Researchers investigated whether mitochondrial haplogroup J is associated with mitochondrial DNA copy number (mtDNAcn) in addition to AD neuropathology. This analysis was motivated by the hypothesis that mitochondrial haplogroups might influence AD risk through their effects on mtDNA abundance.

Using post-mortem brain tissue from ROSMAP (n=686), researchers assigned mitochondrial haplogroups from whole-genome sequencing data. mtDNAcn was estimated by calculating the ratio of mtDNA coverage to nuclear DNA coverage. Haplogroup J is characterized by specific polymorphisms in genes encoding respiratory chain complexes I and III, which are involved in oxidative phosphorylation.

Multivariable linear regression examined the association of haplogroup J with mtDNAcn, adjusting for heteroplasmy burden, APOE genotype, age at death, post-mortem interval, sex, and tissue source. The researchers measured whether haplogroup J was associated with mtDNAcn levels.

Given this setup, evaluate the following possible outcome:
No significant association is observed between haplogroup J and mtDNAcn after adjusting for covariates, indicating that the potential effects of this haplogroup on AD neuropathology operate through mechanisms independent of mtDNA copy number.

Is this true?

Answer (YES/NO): NO